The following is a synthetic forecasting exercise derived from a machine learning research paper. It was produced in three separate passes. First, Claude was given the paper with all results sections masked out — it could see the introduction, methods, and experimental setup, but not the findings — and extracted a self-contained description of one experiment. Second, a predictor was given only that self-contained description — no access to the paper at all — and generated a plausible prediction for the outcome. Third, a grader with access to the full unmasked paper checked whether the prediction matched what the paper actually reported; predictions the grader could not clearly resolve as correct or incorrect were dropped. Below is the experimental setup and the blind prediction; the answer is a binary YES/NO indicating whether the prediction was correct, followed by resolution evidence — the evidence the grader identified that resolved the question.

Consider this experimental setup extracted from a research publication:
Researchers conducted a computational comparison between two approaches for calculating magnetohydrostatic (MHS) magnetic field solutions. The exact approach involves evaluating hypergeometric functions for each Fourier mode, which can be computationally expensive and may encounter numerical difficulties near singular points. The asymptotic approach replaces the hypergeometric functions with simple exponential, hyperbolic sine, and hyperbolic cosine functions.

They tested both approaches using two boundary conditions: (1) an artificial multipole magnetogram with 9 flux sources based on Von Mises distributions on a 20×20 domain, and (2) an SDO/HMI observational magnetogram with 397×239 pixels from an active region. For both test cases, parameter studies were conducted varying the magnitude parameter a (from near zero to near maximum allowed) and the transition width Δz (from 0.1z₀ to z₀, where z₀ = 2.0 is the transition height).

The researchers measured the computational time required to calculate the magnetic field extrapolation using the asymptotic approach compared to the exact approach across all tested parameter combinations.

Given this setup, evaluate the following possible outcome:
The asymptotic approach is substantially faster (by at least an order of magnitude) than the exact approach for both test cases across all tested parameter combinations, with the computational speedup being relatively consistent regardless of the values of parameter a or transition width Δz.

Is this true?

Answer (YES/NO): NO